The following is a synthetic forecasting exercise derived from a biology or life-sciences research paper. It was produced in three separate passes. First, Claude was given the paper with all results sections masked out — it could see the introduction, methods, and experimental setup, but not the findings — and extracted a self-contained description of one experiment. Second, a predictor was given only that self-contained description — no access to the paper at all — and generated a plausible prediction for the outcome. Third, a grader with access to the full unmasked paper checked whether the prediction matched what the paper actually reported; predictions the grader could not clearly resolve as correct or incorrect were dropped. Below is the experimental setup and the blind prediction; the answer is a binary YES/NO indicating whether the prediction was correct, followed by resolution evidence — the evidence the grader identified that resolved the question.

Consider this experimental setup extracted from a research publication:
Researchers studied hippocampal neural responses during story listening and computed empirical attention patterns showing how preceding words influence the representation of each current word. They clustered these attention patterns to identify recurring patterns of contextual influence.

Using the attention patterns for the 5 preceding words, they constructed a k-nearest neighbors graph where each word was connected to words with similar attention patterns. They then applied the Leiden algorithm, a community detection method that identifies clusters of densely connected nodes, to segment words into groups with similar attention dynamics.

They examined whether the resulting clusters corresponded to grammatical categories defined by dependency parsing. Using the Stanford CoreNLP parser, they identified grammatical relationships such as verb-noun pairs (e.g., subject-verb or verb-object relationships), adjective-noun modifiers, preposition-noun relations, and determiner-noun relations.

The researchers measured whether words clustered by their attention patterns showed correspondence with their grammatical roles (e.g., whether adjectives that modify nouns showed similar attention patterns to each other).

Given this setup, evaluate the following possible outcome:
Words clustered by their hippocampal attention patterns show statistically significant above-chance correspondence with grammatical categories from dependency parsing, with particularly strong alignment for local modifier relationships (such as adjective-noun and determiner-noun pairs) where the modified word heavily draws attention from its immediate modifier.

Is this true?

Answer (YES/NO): NO